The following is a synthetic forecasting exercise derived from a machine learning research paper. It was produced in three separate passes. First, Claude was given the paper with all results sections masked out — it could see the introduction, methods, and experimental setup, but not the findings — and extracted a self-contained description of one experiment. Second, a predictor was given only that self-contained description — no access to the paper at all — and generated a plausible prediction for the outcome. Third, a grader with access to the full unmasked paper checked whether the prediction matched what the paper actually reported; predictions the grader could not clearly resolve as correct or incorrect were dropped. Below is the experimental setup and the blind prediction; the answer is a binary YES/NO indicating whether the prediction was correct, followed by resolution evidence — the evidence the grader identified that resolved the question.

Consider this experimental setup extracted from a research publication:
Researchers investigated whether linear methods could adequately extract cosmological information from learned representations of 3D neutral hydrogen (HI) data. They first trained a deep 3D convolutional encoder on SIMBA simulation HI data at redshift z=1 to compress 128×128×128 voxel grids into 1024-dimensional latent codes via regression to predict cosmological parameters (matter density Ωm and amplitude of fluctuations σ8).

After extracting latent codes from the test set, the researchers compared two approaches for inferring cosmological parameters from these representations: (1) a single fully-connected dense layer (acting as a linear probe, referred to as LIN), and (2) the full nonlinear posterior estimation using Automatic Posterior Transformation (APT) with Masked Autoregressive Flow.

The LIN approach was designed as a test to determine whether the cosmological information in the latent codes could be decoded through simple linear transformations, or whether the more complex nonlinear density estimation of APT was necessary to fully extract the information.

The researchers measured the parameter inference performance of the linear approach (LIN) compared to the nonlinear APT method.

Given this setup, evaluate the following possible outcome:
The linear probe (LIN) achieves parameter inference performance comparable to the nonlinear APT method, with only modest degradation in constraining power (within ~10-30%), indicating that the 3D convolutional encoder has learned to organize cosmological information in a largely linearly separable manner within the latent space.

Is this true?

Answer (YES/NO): NO